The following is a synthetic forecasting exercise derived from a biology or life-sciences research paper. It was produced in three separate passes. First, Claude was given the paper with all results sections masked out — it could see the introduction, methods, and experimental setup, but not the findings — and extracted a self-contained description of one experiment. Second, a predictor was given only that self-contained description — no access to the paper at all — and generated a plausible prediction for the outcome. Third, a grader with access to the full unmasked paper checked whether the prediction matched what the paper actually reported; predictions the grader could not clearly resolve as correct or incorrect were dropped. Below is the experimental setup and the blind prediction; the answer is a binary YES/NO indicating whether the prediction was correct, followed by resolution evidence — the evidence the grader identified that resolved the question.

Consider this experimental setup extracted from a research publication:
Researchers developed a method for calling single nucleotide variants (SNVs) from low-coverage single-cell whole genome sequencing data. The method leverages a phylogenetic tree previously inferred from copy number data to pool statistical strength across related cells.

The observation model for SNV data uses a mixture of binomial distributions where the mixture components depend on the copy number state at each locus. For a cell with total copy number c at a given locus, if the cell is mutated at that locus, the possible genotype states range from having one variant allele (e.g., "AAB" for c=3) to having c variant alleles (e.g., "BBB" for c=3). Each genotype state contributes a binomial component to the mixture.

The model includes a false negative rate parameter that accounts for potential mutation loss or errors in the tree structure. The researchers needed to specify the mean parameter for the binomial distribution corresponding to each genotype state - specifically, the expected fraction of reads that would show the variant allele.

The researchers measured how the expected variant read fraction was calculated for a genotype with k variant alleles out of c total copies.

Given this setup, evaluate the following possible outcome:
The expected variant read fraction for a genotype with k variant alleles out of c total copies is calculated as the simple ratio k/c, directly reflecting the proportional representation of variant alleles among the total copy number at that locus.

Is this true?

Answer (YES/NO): YES